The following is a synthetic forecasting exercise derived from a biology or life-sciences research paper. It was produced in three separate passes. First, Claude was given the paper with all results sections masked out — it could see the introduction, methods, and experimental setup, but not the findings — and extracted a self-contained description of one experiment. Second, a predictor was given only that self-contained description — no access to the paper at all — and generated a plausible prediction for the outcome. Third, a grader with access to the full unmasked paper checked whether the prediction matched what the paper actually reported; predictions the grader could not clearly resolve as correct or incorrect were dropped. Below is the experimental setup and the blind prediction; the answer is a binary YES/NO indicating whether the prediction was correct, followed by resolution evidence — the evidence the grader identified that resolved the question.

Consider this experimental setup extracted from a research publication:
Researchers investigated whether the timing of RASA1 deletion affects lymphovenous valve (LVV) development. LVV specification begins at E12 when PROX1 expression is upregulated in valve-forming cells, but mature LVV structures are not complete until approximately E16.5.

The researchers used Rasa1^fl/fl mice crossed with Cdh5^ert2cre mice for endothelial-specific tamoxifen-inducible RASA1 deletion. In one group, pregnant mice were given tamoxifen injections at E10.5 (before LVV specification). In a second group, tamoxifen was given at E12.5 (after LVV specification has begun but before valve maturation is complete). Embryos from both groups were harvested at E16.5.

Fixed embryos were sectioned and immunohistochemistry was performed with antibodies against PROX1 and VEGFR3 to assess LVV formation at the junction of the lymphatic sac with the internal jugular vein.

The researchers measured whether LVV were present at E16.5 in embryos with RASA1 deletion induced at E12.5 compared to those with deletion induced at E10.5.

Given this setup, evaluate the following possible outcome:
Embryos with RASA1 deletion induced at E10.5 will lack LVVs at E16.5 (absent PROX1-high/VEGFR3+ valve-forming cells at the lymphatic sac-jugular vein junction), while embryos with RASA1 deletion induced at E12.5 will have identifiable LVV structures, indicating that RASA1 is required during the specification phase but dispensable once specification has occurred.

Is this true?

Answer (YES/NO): NO